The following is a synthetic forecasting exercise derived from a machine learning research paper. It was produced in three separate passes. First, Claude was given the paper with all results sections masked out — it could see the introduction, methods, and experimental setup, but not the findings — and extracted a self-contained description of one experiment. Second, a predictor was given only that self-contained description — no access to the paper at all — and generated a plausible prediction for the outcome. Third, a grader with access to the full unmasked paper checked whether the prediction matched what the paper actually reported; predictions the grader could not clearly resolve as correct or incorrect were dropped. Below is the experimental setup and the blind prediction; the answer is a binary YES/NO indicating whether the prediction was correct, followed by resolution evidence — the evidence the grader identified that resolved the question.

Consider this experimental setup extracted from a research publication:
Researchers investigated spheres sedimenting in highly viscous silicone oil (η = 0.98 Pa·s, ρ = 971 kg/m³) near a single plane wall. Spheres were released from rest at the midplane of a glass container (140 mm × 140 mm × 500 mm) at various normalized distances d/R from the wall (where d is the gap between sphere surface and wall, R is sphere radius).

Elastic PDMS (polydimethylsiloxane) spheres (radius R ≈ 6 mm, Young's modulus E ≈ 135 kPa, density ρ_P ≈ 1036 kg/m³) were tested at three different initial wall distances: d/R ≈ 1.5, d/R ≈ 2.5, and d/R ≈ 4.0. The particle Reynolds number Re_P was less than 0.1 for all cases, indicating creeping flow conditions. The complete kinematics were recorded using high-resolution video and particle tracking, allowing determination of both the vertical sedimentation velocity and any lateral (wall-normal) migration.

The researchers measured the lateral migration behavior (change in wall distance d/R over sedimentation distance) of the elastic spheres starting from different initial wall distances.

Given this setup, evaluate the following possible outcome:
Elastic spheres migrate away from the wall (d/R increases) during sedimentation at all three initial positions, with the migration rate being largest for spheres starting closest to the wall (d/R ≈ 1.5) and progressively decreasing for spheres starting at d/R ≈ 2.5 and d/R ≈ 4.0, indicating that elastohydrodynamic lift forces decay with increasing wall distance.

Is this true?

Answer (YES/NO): NO